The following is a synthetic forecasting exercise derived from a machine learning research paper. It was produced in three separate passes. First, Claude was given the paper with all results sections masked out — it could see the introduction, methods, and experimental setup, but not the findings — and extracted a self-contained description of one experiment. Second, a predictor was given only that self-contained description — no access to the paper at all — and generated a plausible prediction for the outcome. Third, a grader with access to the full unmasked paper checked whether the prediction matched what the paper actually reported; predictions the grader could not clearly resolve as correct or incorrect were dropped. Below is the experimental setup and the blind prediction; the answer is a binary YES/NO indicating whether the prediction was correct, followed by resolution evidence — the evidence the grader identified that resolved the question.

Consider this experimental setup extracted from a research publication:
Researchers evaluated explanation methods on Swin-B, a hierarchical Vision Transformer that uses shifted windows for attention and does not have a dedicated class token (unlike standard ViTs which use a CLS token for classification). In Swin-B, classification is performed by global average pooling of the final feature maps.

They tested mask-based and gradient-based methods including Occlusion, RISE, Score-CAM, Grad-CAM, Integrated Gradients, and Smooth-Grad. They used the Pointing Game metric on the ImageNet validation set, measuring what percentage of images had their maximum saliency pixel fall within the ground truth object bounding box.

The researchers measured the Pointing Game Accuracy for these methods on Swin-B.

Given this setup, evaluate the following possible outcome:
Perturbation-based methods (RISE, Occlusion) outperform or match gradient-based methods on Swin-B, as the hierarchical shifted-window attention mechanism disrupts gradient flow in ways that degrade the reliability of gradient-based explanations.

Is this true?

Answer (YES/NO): NO